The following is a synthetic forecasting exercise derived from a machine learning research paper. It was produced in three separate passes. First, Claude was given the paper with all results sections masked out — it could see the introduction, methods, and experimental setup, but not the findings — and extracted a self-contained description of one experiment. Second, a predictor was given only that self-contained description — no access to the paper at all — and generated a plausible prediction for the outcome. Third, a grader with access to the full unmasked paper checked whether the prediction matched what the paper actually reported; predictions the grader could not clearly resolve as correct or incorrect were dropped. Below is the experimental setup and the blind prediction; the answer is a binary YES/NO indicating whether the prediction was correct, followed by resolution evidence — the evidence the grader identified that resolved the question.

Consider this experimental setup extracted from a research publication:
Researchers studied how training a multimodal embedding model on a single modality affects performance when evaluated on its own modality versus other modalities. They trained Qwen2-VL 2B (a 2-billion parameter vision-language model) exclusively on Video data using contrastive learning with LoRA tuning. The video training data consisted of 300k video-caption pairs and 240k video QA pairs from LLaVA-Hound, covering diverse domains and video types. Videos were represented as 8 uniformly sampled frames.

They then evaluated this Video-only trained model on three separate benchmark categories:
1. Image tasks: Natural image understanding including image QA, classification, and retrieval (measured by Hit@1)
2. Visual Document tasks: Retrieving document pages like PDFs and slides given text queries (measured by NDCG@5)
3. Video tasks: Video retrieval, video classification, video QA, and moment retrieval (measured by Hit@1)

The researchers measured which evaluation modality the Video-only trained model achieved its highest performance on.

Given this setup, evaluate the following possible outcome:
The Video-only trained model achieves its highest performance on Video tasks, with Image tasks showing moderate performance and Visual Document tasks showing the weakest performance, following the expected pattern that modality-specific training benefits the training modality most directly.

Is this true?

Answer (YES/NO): NO